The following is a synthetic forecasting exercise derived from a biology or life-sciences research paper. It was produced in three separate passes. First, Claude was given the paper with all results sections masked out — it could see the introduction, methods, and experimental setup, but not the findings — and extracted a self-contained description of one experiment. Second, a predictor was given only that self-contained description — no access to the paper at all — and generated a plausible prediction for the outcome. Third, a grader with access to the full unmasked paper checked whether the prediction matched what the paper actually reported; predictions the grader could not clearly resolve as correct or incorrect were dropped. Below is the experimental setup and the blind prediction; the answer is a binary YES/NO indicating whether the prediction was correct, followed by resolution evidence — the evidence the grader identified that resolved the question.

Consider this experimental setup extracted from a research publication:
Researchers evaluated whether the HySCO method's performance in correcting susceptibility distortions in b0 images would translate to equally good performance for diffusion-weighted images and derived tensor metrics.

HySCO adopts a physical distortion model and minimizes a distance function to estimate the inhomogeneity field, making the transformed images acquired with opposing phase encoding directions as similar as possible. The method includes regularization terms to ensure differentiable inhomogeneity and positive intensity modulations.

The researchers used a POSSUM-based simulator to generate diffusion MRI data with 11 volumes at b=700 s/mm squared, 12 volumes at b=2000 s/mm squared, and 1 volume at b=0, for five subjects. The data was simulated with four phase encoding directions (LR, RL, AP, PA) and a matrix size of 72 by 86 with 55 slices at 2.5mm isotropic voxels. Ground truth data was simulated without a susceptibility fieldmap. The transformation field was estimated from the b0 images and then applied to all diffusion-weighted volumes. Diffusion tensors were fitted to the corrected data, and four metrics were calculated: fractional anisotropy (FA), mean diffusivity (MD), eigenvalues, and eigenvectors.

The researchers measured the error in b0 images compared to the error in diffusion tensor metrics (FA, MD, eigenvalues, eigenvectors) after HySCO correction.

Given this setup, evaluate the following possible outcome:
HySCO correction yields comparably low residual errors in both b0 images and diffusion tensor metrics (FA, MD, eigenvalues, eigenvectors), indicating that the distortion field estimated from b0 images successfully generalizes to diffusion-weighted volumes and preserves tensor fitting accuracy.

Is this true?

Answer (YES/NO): NO